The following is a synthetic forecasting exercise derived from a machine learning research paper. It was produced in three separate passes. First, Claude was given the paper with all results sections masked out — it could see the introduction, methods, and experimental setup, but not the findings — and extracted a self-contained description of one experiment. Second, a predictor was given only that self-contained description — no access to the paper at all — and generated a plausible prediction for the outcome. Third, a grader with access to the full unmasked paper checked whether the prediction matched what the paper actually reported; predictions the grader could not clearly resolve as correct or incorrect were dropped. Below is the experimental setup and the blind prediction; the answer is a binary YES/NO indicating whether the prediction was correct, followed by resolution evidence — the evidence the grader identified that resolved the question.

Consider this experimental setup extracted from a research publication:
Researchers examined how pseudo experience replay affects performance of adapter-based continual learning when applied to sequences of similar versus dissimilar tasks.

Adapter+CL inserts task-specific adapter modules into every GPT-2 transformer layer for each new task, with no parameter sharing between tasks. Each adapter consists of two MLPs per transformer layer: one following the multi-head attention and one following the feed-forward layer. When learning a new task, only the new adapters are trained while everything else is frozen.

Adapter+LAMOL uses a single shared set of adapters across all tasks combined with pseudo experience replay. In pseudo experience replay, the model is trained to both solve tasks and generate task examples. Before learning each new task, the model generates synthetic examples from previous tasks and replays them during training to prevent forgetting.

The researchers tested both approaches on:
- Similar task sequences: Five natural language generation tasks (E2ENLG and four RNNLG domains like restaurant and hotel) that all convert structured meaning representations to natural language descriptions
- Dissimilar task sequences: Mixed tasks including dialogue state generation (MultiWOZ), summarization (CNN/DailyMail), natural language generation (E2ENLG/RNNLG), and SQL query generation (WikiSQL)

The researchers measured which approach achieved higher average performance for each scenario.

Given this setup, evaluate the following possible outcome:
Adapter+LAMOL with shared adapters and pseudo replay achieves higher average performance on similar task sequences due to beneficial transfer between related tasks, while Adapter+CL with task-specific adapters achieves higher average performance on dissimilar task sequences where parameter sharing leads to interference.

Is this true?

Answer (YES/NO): YES